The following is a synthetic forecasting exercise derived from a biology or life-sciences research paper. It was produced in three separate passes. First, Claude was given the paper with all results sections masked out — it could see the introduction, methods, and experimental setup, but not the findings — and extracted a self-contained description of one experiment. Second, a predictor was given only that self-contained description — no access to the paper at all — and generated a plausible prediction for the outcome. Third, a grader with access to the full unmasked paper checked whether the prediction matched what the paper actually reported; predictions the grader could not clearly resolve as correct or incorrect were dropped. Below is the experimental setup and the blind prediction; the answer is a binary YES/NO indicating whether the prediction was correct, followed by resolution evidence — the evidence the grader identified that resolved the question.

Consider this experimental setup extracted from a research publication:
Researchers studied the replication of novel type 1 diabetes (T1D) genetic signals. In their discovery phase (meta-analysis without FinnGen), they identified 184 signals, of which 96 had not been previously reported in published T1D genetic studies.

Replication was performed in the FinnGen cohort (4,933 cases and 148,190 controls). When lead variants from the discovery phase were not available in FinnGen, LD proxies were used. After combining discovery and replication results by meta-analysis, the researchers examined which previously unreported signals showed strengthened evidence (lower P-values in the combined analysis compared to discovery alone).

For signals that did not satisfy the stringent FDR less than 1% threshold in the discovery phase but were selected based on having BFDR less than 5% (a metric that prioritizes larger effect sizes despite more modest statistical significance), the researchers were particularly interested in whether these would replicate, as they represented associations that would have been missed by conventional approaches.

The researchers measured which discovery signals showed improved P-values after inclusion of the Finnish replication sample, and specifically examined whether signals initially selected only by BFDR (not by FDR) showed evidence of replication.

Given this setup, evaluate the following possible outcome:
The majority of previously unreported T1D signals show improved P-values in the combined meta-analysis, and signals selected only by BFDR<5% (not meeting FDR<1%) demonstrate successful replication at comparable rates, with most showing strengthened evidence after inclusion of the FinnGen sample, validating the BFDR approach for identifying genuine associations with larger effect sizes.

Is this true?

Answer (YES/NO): NO